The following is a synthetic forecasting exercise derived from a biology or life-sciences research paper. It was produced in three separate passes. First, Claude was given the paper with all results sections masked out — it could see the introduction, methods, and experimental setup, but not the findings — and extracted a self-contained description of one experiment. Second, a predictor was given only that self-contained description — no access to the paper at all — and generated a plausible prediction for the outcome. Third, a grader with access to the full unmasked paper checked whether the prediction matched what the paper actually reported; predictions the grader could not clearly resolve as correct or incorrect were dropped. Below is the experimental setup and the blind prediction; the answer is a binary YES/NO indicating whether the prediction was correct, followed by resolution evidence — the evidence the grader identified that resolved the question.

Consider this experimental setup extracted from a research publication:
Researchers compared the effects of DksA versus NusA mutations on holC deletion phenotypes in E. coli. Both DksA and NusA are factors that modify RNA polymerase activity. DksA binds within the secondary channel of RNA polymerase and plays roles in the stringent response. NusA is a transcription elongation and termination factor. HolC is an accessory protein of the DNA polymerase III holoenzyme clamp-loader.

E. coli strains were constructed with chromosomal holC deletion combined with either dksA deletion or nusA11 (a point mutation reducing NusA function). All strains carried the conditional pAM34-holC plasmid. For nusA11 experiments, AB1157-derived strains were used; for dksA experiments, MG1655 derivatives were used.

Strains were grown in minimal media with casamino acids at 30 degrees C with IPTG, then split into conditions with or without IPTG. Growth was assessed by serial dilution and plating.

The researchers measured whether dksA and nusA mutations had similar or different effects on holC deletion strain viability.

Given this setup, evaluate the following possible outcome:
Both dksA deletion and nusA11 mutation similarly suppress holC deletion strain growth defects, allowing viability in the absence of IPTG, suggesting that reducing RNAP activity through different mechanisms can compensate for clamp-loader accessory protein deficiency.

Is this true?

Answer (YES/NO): NO